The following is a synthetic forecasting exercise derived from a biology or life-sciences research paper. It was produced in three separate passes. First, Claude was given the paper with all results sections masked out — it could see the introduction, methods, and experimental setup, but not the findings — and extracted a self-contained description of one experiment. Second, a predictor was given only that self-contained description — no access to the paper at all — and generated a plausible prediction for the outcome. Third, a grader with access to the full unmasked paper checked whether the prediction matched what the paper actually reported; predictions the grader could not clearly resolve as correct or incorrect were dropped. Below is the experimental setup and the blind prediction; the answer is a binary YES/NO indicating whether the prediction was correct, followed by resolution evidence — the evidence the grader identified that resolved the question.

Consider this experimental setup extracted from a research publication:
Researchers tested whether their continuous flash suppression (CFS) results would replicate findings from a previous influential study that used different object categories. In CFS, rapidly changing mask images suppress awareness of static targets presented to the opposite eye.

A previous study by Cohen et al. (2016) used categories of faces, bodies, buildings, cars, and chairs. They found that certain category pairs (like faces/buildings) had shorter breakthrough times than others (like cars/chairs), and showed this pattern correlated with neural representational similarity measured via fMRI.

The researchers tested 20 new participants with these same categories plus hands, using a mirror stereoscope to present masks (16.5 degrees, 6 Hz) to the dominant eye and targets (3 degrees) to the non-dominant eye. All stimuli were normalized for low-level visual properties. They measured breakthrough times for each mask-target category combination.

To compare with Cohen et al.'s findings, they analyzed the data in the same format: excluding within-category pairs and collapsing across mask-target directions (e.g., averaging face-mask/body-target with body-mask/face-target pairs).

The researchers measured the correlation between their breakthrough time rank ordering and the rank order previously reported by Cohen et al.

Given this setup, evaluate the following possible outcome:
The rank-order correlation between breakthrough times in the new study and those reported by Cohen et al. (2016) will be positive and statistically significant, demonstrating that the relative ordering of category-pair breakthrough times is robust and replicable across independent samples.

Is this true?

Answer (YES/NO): YES